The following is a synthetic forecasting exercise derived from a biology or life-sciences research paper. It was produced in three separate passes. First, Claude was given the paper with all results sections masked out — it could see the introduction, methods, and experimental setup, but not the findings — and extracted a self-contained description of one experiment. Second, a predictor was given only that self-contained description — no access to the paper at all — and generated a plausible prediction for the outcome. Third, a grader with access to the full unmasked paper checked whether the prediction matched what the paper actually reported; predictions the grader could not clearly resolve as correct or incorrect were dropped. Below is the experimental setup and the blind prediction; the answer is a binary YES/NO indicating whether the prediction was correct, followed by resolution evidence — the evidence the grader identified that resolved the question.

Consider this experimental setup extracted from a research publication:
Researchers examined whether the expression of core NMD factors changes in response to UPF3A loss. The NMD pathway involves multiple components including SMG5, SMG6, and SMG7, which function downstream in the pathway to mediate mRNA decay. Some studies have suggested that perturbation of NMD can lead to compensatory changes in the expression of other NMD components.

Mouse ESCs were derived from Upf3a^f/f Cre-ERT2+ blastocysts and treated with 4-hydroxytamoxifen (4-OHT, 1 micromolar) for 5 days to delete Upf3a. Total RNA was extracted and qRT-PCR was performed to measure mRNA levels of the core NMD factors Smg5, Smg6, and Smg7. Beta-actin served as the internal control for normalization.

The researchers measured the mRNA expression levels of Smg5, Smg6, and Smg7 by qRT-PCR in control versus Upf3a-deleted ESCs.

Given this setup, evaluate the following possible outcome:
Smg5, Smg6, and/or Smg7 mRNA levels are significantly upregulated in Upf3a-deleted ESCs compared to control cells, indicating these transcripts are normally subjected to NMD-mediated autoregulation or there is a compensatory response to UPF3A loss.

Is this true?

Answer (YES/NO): NO